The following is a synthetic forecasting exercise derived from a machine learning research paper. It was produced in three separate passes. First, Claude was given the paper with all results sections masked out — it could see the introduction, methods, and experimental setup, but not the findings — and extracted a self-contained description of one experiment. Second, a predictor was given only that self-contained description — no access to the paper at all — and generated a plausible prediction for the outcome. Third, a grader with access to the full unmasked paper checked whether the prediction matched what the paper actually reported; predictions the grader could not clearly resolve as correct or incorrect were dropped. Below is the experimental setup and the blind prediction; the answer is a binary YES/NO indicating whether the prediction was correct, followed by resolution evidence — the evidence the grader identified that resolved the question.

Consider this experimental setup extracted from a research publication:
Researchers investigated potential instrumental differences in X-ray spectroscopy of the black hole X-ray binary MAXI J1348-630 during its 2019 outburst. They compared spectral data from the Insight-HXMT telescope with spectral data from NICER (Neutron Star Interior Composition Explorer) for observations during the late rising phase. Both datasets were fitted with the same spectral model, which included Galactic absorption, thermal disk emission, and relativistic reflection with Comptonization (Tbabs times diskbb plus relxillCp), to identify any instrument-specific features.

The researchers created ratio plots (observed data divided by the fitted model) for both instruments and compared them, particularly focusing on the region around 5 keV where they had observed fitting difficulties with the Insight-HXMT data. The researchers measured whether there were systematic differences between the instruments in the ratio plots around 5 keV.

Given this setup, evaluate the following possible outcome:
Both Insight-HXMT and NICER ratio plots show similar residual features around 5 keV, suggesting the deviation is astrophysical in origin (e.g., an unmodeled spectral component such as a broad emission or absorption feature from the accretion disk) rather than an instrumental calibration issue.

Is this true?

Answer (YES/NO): NO